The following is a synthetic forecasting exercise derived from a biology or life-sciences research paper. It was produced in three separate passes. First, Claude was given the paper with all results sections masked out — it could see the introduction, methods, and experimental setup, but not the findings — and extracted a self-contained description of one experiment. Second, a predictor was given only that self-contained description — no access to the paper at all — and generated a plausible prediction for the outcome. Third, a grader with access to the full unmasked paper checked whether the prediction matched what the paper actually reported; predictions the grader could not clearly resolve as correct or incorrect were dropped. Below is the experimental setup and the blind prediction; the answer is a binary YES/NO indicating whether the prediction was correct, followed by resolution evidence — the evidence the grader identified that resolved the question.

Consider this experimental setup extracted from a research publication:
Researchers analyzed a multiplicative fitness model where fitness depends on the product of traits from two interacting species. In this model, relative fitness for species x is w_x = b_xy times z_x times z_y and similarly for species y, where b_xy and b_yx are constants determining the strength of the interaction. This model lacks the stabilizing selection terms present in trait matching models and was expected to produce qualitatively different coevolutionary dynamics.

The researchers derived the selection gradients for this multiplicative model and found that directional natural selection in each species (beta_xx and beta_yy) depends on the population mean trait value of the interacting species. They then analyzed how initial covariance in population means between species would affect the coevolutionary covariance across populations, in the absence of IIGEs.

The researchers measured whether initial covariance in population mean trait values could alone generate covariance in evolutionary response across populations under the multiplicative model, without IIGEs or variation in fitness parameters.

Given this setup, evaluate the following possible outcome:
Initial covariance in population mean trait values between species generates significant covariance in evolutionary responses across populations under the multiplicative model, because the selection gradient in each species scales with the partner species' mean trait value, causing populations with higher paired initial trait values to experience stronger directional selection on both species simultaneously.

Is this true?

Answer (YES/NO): YES